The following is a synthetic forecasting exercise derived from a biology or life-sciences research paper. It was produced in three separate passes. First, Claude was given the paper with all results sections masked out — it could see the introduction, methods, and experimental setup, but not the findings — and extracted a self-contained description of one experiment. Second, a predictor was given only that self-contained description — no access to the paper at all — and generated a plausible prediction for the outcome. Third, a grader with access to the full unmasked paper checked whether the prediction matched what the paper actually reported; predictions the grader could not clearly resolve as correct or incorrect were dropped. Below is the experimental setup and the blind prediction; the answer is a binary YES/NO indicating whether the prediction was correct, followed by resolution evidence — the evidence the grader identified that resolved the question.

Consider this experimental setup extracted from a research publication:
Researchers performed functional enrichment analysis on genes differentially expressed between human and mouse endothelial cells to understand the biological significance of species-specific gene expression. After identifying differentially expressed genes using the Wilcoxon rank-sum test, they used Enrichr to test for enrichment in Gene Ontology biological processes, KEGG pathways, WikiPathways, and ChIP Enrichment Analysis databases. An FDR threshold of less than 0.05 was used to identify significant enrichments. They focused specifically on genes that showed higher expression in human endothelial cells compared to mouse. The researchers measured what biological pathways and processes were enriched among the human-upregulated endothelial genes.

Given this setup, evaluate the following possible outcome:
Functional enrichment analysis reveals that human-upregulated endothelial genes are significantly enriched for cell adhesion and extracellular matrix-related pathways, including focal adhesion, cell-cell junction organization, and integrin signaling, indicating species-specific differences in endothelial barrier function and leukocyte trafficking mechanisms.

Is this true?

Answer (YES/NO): NO